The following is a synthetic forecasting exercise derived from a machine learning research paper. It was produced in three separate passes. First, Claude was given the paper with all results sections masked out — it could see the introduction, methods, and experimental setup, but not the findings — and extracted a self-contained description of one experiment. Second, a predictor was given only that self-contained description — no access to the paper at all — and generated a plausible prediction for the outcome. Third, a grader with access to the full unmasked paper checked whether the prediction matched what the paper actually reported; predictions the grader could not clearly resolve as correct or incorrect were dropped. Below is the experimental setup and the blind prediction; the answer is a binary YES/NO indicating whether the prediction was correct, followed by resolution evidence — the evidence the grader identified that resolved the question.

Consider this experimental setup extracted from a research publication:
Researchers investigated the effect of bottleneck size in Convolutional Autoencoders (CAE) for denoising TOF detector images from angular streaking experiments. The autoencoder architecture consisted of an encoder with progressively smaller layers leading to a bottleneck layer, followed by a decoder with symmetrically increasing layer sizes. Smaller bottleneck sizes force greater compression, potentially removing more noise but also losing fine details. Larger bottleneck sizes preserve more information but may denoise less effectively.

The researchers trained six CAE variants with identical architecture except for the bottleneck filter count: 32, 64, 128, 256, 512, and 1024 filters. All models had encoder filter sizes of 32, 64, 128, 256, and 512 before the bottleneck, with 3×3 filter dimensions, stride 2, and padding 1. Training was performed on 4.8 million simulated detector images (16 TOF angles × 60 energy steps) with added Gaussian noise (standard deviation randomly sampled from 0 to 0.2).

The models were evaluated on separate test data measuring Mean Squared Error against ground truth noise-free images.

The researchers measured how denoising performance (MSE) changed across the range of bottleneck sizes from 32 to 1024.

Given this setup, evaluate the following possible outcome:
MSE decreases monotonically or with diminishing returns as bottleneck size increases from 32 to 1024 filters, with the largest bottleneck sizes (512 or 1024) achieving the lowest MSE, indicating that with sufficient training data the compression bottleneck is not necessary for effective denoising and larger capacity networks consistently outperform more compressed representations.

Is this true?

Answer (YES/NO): NO